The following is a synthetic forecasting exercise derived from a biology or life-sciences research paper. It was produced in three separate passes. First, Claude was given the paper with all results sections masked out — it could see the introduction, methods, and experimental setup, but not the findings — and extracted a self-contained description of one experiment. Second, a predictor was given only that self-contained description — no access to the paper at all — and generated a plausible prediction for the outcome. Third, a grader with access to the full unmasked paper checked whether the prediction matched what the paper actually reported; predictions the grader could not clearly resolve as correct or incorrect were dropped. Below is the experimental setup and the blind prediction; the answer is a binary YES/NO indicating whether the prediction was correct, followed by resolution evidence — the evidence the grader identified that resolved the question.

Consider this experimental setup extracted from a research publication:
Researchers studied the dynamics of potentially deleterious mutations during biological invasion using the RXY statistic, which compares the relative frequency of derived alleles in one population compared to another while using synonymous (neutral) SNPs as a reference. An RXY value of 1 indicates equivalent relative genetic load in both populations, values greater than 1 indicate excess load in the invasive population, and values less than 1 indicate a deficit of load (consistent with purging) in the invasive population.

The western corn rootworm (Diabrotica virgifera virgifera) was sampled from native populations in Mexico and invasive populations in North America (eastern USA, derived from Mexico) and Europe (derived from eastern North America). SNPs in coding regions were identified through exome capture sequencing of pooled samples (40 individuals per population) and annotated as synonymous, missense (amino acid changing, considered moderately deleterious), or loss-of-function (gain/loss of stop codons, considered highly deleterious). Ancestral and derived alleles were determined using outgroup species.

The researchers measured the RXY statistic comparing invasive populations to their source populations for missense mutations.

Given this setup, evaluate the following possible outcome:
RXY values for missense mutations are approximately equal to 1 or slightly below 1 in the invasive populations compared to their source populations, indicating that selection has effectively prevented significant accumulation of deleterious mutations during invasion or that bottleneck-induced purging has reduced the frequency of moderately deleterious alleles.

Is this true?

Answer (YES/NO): YES